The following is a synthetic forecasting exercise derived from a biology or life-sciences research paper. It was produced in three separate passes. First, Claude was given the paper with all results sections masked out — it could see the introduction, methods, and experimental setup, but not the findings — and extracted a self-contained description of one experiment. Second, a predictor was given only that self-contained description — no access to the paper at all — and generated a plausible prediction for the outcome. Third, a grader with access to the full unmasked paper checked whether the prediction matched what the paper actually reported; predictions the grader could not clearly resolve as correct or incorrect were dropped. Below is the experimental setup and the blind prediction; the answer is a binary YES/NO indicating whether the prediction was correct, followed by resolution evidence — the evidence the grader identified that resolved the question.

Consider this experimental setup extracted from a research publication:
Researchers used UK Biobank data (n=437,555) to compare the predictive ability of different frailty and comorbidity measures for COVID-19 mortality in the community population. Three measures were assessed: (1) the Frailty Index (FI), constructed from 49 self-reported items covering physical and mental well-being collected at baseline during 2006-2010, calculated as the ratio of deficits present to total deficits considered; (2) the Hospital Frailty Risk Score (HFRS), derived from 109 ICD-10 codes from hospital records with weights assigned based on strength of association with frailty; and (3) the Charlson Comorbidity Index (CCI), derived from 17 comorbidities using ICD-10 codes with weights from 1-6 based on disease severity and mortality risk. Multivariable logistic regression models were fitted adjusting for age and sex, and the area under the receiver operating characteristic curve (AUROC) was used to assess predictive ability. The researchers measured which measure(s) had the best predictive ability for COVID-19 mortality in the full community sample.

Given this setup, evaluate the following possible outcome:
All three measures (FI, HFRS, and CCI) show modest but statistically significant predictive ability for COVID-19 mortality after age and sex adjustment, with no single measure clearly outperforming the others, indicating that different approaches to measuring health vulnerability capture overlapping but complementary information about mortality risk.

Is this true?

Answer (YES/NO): NO